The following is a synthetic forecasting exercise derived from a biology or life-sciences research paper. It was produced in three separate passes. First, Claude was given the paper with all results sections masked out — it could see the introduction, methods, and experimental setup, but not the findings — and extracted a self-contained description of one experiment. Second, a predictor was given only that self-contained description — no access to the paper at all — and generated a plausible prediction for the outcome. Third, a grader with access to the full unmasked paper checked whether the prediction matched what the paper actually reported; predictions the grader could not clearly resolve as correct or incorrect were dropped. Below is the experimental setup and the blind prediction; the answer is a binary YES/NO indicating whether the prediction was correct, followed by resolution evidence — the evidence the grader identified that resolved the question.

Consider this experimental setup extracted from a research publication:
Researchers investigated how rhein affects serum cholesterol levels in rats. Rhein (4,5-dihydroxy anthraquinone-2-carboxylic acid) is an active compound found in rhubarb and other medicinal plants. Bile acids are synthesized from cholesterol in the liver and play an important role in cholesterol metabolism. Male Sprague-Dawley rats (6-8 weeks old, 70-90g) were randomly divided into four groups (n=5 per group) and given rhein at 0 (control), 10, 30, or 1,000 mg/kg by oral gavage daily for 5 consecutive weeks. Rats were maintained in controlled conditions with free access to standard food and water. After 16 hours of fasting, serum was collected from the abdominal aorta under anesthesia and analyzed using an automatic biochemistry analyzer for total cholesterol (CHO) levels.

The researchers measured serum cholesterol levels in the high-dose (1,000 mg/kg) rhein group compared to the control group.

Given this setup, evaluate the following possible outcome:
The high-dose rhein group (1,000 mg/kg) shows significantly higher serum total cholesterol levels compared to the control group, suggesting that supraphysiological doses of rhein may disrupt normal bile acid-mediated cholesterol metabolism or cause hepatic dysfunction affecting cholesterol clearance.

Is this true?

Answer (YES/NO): NO